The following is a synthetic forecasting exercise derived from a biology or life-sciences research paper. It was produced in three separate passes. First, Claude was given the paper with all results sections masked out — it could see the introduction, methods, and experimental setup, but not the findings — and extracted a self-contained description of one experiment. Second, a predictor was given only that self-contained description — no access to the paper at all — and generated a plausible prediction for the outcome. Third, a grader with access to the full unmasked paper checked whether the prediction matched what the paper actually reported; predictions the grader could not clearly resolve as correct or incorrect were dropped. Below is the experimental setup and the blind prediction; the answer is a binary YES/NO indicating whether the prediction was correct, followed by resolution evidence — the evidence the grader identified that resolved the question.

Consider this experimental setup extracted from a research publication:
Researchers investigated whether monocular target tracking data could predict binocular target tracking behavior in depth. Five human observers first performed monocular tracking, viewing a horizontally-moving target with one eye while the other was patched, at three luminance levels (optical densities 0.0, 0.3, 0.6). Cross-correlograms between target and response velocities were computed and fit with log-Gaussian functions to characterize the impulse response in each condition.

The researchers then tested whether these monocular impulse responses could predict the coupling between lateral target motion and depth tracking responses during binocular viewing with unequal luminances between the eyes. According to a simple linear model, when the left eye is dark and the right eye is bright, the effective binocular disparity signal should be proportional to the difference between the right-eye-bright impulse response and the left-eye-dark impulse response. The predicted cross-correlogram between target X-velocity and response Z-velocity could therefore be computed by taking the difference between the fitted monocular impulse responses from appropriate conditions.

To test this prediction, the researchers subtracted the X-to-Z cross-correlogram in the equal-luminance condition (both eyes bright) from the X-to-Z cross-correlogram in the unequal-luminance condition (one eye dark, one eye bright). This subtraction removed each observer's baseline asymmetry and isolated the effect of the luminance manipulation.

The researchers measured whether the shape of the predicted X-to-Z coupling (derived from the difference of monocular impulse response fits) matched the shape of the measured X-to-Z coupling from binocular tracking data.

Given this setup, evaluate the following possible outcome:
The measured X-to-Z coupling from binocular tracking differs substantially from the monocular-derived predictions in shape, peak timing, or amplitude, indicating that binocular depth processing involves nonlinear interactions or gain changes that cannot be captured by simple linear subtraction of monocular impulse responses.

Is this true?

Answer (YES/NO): NO